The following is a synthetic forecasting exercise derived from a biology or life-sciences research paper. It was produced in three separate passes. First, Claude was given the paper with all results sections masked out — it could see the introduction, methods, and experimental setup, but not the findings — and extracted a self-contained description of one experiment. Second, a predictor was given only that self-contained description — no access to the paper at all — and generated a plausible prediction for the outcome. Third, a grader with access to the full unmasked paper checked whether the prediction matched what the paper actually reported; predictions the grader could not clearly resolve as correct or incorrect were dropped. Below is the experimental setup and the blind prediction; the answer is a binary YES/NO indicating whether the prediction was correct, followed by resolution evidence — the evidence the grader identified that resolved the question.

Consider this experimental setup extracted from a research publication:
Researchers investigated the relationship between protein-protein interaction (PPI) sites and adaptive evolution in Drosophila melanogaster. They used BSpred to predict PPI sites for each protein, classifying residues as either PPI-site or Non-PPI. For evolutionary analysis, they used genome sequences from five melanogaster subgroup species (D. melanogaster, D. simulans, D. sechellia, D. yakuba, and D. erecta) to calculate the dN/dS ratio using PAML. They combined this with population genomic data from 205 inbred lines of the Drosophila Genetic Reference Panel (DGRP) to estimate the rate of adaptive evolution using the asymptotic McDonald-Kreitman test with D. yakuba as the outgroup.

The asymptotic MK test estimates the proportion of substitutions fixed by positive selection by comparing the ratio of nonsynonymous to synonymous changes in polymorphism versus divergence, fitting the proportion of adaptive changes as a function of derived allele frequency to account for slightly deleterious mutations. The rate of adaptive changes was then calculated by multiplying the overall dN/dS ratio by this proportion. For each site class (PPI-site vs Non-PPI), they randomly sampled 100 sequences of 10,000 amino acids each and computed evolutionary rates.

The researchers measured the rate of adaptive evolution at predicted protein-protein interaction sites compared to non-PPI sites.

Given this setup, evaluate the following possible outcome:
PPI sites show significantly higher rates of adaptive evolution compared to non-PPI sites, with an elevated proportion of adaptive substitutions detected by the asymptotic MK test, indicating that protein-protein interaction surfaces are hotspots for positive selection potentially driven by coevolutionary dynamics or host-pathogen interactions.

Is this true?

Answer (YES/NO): YES